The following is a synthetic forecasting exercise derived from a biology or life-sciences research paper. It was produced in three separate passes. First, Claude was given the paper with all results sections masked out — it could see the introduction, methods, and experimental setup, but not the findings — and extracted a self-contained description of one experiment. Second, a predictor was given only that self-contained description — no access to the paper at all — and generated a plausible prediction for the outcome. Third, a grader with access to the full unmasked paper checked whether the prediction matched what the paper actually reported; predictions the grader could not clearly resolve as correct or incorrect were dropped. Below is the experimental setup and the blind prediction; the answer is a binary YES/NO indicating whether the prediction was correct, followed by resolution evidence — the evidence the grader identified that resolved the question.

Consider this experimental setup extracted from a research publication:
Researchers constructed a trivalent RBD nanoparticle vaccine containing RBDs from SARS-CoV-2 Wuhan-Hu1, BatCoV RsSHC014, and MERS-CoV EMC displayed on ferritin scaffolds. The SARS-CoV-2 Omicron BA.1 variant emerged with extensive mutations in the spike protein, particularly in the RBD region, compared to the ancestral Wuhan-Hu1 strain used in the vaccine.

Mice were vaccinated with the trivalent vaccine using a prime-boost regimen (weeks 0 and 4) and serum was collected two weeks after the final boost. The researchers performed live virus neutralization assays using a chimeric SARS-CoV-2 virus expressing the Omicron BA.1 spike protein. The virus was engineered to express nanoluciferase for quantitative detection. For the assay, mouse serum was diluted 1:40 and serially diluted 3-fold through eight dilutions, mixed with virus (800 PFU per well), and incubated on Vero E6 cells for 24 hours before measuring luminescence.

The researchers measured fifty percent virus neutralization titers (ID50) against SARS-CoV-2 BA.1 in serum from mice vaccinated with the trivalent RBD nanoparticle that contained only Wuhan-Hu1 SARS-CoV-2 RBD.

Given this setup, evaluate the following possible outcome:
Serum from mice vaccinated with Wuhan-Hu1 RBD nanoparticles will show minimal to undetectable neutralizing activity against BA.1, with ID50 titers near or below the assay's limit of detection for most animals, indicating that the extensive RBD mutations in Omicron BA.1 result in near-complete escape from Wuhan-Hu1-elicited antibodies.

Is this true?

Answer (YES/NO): NO